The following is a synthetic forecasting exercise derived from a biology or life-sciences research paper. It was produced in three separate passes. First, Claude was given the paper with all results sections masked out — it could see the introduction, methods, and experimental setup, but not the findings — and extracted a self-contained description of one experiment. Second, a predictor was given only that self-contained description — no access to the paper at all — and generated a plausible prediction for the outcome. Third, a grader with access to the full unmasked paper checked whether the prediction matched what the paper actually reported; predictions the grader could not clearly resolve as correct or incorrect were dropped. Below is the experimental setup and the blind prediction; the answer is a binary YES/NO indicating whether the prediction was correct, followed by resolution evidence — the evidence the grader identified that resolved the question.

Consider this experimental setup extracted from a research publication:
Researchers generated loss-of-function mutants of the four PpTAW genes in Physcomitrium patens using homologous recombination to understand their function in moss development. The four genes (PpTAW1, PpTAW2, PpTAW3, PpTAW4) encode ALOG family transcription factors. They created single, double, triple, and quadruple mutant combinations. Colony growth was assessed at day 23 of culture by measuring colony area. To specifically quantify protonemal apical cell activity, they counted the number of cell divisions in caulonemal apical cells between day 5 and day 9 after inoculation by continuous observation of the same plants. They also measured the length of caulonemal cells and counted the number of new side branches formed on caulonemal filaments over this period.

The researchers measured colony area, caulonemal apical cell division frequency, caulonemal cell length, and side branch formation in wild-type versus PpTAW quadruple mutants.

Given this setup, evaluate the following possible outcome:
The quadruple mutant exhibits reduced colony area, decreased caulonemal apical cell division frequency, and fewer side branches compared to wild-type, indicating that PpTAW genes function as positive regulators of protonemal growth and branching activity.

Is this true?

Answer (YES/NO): NO